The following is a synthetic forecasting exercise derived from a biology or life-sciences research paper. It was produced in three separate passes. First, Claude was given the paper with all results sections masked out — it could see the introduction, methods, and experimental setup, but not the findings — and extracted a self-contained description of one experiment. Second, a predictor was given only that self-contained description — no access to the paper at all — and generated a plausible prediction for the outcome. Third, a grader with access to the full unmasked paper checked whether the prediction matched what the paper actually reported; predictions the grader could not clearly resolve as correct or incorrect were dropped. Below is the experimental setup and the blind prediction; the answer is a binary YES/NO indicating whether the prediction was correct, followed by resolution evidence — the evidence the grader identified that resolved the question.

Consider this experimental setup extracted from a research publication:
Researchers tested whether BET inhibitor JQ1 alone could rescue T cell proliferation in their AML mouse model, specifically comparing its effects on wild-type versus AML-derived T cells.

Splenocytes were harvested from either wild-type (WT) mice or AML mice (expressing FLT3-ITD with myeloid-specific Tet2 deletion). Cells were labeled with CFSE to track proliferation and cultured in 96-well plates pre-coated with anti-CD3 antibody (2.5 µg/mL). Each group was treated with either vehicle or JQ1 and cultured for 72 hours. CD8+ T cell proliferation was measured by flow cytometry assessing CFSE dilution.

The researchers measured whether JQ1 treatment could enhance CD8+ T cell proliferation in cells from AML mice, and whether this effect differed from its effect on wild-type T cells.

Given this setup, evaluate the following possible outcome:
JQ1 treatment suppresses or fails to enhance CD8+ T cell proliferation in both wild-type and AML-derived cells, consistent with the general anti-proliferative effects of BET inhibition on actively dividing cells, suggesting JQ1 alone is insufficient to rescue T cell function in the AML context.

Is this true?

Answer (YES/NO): NO